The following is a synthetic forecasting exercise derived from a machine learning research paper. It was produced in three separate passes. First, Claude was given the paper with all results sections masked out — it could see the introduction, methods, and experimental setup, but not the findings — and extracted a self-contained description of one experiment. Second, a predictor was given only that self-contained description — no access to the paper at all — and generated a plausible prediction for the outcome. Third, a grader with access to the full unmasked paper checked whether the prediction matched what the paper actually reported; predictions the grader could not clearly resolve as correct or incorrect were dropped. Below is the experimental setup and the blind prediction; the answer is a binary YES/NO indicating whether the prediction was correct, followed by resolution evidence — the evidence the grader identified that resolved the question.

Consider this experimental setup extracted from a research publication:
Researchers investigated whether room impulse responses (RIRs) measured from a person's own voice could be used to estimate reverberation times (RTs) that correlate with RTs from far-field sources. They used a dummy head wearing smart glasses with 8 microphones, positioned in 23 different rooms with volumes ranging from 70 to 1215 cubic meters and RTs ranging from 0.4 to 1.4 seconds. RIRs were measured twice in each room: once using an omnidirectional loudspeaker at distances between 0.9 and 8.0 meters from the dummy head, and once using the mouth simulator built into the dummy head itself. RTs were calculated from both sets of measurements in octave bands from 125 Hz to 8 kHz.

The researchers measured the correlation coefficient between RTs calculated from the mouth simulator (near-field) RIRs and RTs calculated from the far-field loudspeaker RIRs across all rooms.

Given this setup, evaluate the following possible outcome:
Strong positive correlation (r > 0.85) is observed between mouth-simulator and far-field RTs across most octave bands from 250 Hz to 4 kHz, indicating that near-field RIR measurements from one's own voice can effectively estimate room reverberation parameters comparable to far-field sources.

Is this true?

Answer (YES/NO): NO